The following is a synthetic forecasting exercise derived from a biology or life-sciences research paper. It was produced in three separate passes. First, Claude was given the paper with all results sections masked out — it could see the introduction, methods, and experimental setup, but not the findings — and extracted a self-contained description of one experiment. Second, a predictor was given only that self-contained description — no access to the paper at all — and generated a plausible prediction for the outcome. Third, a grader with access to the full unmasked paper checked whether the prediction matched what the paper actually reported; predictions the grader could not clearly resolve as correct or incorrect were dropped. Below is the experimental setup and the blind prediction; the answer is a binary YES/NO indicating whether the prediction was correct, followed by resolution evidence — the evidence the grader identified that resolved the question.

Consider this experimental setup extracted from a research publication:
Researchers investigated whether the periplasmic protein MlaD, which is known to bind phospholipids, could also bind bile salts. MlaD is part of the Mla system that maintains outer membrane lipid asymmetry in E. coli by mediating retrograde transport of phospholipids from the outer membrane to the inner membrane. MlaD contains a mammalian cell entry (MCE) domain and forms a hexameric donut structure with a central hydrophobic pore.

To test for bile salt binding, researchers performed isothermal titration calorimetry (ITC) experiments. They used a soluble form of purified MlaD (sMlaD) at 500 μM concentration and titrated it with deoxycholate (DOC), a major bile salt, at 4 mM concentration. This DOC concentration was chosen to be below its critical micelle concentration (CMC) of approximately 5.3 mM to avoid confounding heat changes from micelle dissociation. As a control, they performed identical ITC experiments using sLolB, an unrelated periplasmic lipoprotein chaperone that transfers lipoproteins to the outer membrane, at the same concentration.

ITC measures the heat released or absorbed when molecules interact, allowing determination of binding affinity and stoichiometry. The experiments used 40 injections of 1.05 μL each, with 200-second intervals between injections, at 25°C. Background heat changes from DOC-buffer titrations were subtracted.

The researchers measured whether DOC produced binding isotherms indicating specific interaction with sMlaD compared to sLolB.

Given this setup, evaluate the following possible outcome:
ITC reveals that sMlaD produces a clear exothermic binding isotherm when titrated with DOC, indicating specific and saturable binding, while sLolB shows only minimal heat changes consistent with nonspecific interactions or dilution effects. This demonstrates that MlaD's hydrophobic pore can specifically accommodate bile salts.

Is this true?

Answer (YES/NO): YES